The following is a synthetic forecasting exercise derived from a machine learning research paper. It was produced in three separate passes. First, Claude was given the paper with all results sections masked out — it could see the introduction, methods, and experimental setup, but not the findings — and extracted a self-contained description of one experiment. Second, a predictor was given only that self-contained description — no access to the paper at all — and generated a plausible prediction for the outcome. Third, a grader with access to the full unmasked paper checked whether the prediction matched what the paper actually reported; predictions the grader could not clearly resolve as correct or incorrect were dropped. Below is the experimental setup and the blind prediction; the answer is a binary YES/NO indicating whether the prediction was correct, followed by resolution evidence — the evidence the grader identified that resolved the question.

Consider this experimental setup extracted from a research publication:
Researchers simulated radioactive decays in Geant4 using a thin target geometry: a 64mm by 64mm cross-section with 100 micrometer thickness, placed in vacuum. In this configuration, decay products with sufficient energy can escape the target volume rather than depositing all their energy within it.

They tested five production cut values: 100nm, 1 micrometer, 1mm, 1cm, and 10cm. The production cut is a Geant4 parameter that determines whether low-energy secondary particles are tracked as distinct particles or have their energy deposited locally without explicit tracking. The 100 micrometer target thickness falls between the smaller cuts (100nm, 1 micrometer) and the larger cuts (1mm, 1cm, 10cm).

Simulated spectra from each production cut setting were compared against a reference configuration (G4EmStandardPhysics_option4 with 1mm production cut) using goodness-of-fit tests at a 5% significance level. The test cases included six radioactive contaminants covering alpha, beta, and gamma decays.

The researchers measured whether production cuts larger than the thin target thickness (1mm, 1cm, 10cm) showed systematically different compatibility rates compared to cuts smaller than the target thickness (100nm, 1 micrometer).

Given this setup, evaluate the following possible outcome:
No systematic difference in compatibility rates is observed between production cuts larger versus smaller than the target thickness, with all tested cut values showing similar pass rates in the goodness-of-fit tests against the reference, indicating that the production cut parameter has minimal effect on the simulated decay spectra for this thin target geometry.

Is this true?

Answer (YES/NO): NO